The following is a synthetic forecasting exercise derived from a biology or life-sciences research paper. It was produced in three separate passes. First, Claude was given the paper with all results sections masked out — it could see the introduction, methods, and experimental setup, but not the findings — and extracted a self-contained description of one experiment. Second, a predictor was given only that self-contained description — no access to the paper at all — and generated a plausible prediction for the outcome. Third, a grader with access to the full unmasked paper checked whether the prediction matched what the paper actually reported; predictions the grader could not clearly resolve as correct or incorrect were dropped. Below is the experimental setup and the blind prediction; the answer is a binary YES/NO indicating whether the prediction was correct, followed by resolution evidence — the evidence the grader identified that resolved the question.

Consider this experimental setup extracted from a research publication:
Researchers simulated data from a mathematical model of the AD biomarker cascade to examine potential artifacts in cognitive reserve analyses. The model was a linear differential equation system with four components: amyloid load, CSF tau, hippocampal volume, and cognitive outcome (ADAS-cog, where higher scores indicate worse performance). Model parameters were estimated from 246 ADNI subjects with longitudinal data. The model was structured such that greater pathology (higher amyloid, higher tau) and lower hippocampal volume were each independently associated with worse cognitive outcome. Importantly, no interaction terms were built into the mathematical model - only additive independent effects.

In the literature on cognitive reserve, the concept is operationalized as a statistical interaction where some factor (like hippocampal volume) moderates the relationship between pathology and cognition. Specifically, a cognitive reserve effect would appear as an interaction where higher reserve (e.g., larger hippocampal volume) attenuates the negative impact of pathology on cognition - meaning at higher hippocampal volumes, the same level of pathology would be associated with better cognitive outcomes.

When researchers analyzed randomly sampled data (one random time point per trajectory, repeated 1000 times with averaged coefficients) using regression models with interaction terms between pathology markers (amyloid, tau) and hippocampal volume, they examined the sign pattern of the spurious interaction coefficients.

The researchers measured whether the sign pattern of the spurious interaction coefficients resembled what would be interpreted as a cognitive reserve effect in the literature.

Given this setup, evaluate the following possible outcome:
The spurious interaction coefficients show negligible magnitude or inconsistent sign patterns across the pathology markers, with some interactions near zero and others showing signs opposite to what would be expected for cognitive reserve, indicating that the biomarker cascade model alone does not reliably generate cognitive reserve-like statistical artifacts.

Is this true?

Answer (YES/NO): NO